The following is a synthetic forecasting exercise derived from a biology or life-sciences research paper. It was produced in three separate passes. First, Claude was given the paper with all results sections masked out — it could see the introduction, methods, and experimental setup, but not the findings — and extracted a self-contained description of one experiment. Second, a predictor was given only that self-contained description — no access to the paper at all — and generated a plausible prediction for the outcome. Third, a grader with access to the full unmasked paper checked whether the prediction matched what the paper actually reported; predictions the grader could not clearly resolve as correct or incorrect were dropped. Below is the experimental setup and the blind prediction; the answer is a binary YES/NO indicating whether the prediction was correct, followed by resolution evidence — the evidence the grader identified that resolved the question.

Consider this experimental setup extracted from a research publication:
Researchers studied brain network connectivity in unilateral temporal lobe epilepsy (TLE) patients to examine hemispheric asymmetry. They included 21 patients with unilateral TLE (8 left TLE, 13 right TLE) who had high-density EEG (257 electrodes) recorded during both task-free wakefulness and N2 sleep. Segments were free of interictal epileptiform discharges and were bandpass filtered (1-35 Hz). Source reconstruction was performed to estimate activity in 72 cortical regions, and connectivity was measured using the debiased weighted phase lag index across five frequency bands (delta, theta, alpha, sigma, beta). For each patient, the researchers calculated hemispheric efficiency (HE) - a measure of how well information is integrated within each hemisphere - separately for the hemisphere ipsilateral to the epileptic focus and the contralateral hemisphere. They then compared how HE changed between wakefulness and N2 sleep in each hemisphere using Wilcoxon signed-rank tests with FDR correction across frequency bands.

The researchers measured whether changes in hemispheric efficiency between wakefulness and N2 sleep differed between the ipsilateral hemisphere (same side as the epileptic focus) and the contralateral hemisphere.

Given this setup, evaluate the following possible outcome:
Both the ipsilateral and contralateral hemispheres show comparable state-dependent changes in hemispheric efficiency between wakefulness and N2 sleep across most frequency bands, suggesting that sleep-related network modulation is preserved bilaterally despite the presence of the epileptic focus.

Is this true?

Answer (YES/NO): NO